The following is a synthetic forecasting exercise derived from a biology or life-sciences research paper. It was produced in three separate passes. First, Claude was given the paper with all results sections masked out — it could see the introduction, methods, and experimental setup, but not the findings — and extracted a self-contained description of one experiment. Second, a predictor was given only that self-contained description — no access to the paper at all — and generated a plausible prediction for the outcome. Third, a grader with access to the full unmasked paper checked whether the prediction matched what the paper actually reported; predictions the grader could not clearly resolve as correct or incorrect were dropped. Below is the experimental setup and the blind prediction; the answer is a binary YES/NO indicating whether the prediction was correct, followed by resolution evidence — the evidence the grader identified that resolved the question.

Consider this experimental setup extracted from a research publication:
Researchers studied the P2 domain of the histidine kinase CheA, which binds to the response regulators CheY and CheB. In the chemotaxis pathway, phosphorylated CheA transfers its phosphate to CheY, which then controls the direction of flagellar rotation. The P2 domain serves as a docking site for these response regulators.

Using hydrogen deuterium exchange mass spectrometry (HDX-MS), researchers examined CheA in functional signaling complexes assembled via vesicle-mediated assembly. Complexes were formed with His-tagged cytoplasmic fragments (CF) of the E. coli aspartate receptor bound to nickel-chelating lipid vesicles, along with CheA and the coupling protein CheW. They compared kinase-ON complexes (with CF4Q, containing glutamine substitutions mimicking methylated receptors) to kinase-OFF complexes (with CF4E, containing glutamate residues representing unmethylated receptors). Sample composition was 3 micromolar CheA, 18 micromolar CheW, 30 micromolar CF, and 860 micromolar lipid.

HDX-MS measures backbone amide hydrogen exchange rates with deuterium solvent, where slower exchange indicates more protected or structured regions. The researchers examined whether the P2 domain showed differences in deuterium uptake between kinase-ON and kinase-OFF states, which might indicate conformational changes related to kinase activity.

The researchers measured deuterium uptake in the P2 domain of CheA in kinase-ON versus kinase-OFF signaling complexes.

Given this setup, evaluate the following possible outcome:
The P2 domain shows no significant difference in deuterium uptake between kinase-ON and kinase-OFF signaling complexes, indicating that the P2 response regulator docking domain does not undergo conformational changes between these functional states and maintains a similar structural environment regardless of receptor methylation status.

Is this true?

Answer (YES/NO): YES